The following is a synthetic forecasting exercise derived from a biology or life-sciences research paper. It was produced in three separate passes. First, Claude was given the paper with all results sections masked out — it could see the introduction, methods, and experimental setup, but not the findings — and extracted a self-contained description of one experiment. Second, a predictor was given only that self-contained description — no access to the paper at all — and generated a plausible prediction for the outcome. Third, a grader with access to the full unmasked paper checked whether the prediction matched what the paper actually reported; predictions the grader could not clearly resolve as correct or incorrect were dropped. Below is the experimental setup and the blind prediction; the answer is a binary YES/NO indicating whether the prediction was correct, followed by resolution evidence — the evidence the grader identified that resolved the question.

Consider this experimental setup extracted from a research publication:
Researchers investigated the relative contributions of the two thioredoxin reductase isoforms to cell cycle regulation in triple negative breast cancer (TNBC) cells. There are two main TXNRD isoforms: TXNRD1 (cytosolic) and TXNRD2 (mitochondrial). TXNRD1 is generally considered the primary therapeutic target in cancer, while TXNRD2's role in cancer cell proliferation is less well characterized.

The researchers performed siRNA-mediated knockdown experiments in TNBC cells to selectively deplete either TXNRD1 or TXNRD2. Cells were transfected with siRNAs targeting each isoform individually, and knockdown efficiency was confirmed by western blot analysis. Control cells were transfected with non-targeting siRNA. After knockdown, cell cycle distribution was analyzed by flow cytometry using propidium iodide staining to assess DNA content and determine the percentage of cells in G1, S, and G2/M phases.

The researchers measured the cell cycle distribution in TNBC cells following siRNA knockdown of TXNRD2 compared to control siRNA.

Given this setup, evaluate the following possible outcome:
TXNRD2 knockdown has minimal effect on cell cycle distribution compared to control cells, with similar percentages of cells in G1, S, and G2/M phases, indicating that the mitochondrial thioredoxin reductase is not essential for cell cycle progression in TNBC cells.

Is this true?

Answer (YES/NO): NO